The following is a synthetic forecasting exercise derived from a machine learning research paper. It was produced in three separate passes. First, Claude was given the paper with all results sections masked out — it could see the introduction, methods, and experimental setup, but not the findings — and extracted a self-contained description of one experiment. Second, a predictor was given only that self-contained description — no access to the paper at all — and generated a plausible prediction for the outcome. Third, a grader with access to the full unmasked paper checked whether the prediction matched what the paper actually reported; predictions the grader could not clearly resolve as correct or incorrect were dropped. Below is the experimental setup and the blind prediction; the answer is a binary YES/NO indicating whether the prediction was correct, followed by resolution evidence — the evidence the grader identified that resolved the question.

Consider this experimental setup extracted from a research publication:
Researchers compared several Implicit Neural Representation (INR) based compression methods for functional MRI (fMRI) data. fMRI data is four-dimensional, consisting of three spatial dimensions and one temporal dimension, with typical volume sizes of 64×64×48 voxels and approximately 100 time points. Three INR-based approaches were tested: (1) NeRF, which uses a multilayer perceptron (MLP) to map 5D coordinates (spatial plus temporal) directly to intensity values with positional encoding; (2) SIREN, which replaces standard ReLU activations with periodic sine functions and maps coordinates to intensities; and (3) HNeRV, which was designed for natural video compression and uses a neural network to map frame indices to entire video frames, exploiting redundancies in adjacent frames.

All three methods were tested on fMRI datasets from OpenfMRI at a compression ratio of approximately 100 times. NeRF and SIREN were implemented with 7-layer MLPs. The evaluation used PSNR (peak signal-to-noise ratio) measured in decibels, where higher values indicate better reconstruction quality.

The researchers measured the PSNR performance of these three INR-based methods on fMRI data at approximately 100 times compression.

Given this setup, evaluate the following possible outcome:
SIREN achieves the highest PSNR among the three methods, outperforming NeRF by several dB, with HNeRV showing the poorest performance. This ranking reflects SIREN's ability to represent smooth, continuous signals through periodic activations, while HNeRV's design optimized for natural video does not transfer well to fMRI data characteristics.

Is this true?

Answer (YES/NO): NO